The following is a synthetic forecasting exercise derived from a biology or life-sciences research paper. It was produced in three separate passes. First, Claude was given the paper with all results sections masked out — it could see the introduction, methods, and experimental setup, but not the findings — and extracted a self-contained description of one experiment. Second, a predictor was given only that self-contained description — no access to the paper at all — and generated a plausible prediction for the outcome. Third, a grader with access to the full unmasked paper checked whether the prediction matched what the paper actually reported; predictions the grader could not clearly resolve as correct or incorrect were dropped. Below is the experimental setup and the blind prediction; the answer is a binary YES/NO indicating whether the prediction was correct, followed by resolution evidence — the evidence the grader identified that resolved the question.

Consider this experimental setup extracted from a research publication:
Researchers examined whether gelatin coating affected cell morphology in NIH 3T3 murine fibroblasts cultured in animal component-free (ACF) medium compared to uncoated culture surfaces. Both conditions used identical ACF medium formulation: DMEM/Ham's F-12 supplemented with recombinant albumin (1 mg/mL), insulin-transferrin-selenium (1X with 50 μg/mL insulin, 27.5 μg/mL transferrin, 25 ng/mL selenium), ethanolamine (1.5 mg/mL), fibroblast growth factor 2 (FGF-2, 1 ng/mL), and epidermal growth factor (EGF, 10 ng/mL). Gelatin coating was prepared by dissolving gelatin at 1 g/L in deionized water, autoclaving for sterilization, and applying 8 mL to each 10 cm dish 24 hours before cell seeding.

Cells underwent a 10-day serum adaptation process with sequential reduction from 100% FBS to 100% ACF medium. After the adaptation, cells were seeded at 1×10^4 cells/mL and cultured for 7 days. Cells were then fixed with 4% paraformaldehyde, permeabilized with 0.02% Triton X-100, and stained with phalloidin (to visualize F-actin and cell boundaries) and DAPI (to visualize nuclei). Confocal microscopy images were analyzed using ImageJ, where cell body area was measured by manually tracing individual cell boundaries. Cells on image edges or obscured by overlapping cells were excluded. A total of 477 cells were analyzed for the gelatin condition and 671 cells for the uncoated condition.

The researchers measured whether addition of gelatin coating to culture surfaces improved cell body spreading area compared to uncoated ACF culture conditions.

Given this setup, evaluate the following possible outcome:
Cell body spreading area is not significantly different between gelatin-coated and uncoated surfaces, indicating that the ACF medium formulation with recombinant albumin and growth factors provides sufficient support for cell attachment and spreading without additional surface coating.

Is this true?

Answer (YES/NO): NO